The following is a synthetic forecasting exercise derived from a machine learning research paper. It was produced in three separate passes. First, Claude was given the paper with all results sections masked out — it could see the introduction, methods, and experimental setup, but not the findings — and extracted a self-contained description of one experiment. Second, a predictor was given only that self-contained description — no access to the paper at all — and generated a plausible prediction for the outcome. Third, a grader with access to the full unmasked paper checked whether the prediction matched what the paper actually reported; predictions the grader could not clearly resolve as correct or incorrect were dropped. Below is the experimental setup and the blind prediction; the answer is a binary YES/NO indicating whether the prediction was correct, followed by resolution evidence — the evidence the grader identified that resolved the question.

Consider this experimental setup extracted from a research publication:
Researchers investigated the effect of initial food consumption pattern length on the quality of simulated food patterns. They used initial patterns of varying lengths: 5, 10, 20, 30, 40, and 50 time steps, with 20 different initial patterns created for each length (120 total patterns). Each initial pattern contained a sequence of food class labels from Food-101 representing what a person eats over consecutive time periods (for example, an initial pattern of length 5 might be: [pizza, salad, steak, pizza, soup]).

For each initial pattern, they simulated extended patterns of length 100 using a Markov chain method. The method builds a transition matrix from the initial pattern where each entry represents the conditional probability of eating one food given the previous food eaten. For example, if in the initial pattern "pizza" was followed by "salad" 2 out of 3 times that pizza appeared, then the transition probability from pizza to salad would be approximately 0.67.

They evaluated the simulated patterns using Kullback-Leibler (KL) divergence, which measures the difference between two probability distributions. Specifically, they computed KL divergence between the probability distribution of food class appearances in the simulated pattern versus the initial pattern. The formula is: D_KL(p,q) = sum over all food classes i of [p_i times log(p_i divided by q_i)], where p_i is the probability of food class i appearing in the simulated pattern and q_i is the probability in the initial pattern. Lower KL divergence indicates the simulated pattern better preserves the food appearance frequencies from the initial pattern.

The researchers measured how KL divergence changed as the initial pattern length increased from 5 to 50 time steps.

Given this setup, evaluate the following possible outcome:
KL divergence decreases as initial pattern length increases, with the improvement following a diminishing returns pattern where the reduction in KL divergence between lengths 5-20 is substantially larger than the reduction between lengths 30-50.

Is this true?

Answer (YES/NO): NO